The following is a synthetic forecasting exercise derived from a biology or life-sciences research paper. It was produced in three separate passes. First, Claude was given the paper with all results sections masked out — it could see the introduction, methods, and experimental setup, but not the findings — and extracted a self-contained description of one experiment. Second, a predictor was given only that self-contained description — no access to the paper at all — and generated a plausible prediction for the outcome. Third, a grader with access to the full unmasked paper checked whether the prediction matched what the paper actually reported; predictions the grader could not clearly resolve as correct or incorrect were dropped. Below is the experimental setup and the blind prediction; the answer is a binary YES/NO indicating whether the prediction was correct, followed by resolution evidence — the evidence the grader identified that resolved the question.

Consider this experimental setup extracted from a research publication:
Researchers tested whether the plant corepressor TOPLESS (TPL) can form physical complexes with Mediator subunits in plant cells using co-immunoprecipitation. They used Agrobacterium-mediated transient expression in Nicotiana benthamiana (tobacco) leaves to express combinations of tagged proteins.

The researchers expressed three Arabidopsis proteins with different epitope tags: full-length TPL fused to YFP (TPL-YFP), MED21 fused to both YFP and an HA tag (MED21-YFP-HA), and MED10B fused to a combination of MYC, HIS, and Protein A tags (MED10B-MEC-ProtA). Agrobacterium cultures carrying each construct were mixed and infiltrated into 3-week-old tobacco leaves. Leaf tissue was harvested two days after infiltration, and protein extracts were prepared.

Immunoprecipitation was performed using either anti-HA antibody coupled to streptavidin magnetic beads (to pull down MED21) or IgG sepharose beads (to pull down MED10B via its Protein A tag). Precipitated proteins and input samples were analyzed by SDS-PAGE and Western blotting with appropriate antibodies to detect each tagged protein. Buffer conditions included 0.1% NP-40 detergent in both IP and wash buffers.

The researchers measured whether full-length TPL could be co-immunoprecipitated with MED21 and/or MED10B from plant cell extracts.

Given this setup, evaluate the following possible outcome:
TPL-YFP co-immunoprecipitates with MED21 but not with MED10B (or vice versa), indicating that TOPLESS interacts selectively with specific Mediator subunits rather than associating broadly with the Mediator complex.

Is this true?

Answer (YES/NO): NO